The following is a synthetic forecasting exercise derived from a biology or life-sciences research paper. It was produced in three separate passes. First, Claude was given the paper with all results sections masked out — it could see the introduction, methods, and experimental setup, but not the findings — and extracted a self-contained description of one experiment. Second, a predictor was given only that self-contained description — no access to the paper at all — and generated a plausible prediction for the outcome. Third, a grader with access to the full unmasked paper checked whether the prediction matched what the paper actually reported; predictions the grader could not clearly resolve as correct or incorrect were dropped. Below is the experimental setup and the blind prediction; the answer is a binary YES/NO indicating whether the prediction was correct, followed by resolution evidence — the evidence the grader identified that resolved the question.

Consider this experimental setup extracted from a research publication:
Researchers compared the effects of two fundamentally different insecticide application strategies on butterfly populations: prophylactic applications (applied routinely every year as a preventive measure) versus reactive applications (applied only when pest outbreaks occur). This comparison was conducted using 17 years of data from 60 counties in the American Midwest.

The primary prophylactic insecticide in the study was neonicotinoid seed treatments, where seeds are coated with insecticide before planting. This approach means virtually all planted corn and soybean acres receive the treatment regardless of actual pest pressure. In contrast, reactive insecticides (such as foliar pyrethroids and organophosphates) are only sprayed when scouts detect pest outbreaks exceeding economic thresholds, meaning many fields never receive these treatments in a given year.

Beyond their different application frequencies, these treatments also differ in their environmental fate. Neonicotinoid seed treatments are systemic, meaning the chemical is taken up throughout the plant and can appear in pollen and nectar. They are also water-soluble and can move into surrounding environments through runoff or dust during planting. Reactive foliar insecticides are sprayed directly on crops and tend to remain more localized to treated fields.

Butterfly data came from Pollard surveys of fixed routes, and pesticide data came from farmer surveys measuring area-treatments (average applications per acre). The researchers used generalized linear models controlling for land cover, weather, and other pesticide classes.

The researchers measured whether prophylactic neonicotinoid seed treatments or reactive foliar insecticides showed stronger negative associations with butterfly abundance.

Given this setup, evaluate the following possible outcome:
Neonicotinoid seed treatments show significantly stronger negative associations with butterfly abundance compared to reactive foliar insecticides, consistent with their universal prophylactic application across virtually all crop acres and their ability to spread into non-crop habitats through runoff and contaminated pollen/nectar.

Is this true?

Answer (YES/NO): YES